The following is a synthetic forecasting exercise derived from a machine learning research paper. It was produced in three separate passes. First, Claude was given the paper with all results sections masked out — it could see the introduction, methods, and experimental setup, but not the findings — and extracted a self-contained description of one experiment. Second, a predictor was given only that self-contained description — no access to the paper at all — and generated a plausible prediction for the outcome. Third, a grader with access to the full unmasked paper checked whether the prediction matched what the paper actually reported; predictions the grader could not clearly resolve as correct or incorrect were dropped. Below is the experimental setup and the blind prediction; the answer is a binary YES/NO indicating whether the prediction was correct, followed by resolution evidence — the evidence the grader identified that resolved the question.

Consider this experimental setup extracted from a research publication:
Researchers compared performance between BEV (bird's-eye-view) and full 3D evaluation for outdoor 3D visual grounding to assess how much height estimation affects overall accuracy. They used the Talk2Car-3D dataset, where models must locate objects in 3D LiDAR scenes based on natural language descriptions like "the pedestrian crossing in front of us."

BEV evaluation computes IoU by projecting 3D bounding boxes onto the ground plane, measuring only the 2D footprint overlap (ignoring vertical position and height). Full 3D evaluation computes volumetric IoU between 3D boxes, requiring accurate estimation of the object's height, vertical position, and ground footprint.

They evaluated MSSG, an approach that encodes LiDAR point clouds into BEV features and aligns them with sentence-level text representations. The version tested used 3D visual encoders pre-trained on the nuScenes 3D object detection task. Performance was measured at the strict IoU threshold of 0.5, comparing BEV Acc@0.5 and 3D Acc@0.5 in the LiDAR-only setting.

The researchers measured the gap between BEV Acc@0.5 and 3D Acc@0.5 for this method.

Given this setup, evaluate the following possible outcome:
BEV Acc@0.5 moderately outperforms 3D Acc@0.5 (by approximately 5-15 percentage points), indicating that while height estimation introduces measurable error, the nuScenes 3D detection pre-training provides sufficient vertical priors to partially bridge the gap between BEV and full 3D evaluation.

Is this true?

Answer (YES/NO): NO